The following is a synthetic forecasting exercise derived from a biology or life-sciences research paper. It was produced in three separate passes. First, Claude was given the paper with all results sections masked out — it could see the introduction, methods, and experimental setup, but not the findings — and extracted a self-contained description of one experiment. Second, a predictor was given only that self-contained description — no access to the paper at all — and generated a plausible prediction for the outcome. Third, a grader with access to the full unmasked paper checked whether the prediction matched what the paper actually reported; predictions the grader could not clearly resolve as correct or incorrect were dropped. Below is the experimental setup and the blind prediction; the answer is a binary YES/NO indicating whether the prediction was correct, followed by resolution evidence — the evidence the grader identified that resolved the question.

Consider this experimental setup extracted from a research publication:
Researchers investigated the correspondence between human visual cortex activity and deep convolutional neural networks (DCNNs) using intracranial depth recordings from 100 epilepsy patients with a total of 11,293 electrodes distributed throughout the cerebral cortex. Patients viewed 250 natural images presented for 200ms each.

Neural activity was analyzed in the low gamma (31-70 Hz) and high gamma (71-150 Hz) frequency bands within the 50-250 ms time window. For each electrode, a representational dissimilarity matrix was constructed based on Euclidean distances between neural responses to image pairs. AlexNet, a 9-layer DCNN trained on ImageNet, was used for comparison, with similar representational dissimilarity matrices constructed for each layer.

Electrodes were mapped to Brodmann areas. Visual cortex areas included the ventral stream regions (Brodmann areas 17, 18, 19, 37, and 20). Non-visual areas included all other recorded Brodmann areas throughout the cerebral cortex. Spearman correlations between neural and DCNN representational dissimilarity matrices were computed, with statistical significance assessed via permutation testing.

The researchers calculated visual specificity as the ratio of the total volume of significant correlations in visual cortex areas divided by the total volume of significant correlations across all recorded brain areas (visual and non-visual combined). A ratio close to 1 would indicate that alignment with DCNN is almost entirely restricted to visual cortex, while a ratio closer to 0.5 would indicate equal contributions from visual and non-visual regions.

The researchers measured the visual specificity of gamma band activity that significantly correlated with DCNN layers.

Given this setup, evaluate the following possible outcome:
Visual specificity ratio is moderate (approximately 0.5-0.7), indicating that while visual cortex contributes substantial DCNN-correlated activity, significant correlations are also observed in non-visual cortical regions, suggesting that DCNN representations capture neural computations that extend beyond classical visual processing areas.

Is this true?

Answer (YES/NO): NO